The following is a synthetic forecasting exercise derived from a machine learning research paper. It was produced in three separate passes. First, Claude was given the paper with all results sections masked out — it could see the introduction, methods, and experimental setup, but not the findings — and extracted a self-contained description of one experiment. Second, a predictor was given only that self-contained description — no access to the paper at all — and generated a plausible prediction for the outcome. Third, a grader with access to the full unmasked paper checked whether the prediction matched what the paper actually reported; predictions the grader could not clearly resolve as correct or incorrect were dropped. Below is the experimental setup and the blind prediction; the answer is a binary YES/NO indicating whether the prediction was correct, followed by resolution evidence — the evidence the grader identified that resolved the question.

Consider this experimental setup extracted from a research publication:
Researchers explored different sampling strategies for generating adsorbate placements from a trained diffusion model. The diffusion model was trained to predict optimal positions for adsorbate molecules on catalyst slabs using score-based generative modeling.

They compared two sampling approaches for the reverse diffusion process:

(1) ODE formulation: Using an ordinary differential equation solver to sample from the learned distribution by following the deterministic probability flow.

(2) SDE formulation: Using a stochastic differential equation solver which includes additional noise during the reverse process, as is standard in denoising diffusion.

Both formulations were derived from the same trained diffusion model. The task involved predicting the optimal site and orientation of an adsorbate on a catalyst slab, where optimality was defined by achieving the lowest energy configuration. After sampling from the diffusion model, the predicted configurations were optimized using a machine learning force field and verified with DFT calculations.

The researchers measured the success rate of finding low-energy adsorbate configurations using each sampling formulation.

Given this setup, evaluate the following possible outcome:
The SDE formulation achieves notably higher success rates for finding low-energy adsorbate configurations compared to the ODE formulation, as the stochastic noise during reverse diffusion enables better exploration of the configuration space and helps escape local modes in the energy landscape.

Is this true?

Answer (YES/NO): NO